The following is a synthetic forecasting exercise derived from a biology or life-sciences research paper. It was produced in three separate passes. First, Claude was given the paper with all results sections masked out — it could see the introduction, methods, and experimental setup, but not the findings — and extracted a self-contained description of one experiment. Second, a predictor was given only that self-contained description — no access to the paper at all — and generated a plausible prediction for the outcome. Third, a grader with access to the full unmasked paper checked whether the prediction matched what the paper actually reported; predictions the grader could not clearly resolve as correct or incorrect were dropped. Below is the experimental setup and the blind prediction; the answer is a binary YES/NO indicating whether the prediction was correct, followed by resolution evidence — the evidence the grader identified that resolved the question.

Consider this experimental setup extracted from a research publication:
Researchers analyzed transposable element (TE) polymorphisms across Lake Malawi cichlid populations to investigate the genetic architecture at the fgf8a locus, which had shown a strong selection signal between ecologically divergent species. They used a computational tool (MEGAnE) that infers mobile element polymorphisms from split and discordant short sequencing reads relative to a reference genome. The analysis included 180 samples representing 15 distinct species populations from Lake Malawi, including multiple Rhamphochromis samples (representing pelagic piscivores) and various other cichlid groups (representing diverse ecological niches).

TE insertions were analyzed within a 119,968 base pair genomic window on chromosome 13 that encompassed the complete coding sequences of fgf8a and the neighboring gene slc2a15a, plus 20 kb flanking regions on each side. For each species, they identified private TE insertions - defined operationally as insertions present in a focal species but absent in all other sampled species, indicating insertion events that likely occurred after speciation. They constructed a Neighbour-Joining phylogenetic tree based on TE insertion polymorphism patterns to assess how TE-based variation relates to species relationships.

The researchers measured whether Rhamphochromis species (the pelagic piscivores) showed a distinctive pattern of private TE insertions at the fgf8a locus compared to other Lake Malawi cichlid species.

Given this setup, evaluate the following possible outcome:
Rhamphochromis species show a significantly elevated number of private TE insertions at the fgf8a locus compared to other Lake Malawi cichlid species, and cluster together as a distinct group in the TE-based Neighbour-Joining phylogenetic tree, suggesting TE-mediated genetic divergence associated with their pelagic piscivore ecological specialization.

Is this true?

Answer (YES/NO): YES